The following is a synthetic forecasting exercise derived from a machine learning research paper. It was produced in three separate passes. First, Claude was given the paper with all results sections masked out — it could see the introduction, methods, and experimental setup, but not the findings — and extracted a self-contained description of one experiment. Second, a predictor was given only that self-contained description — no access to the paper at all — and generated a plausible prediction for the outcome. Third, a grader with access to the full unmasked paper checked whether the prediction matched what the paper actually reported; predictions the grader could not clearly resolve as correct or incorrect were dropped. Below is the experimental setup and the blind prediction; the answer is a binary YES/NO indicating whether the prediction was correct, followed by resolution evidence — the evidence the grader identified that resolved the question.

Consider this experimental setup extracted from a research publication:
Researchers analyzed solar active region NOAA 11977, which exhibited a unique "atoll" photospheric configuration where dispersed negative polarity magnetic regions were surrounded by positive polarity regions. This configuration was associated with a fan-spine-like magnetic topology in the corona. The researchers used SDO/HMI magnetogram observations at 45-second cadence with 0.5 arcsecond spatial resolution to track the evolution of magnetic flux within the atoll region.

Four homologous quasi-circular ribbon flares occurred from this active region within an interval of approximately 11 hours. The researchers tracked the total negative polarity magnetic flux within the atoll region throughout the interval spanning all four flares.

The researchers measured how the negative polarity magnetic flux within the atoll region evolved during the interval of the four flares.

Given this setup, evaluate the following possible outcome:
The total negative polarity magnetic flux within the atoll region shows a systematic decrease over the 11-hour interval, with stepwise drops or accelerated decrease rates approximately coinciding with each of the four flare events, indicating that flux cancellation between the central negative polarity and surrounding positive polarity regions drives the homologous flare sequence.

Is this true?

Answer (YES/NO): NO